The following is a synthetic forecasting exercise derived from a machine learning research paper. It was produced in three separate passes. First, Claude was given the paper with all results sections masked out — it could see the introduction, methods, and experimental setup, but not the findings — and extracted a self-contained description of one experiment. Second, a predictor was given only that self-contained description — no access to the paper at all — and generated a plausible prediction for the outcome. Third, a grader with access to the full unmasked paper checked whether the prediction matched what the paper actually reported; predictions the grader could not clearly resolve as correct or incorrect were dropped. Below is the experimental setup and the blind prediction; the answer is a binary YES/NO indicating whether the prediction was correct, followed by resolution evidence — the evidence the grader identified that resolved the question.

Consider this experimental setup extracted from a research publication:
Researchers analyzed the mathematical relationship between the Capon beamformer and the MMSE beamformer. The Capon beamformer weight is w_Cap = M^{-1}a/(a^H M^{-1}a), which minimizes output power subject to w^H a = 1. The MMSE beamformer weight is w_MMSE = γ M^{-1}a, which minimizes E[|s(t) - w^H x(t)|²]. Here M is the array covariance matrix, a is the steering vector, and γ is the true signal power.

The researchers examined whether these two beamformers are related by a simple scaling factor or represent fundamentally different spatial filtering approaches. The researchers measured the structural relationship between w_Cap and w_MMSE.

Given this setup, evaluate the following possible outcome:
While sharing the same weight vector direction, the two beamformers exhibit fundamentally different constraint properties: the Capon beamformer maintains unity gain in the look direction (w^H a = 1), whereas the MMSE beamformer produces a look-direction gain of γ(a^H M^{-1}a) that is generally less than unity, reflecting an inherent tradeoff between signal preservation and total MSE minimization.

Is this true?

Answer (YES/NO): YES